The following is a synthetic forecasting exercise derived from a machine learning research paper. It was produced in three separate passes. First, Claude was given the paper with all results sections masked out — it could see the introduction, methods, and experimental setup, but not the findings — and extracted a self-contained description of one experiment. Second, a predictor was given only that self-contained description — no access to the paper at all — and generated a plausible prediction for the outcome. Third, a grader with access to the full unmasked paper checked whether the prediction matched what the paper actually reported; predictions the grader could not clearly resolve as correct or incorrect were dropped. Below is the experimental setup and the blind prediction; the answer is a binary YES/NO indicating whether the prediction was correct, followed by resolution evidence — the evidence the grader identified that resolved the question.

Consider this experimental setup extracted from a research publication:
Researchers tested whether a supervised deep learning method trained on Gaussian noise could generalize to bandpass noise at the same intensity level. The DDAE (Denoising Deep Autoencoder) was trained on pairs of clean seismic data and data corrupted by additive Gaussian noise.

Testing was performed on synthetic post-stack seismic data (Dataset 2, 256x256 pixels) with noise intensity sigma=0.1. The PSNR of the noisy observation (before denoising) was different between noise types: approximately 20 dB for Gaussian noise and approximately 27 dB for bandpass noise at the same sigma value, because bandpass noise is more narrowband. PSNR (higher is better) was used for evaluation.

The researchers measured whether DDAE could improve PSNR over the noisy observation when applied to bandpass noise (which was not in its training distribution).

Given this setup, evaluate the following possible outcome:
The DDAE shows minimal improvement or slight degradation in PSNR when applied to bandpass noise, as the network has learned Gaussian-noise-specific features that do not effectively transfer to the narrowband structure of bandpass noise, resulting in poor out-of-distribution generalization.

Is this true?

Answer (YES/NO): YES